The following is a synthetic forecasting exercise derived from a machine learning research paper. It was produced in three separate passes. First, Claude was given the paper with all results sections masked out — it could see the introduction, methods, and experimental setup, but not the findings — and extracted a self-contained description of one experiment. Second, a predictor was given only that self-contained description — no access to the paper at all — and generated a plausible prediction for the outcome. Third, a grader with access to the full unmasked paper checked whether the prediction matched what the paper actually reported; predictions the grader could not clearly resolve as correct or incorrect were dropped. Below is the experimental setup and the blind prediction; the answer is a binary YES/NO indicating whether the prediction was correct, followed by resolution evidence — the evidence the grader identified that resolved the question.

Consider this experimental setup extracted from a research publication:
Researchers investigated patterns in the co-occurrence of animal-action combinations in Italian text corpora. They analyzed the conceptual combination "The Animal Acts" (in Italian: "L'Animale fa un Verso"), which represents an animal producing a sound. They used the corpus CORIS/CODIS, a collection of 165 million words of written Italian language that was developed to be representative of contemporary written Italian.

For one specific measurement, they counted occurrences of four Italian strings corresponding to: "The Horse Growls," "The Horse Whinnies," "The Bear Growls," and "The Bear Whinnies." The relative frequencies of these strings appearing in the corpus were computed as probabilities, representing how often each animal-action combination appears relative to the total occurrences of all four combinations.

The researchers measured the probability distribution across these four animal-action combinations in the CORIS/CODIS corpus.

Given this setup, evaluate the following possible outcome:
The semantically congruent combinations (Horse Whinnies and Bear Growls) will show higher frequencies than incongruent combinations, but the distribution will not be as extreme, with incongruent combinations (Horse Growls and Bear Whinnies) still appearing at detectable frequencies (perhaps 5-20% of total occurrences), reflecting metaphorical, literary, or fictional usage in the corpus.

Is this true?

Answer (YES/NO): NO